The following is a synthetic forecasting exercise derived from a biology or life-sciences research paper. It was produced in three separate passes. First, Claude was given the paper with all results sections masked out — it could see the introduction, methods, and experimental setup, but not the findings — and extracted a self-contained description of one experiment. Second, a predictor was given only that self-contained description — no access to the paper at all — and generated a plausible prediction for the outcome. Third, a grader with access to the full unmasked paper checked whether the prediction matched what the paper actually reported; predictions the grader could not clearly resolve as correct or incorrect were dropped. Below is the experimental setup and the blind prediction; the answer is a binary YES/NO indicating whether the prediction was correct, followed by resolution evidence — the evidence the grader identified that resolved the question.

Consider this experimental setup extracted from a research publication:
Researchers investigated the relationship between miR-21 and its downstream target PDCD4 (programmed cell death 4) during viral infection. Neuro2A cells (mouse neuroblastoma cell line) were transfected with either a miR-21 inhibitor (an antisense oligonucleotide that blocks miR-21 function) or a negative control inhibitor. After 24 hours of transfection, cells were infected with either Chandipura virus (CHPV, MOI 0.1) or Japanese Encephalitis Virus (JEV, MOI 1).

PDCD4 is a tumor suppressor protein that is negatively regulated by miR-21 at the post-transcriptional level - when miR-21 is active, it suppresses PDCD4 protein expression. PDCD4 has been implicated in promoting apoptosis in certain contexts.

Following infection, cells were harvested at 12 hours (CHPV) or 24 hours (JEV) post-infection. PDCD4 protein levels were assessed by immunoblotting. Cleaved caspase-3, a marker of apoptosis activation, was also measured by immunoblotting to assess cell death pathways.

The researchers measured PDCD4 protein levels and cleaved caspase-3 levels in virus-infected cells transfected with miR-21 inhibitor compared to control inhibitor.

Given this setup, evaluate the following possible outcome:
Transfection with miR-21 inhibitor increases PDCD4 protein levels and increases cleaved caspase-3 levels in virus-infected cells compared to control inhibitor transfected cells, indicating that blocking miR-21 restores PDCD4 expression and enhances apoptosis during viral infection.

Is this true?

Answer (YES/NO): NO